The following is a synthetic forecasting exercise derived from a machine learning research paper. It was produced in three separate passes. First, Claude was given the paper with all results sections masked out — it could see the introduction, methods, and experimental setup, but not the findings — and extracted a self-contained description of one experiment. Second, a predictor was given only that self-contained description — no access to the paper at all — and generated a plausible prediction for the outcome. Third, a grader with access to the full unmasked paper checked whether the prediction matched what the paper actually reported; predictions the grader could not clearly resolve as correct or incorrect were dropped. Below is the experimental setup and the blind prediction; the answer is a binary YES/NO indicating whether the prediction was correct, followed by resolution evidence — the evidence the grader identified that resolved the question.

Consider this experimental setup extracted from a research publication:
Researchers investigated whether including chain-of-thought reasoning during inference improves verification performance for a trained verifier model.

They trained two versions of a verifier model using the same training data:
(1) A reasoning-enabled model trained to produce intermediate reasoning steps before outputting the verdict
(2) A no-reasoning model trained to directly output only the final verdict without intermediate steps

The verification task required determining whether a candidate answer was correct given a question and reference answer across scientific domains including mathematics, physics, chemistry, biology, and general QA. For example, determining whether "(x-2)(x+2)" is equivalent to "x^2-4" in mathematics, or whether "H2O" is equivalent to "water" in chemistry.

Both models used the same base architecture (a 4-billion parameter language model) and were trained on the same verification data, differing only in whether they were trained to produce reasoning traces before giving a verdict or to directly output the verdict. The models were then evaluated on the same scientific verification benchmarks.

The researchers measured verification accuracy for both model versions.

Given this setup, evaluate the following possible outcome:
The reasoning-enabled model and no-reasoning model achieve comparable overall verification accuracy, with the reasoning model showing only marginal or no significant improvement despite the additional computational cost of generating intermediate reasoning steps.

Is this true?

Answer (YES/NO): NO